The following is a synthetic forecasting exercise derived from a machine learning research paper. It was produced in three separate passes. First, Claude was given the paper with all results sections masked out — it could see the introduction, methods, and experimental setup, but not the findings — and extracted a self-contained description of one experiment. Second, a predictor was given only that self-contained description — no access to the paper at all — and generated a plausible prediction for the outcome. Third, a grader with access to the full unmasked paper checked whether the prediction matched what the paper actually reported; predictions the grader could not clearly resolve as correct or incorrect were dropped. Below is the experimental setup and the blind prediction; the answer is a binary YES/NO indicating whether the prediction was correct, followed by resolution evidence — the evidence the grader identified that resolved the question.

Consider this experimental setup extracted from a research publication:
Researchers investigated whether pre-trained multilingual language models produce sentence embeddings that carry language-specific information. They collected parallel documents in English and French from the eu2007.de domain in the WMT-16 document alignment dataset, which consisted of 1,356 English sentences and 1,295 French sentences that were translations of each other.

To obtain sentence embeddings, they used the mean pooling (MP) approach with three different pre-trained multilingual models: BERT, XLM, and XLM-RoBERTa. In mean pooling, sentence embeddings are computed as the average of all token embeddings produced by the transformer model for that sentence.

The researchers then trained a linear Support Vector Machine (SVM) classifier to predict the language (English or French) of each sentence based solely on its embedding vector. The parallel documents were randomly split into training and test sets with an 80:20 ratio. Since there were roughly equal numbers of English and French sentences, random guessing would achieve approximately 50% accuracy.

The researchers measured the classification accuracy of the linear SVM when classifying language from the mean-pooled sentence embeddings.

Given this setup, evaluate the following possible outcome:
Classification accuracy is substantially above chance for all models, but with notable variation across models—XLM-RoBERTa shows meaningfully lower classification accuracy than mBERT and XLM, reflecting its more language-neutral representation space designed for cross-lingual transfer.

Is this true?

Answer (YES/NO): NO